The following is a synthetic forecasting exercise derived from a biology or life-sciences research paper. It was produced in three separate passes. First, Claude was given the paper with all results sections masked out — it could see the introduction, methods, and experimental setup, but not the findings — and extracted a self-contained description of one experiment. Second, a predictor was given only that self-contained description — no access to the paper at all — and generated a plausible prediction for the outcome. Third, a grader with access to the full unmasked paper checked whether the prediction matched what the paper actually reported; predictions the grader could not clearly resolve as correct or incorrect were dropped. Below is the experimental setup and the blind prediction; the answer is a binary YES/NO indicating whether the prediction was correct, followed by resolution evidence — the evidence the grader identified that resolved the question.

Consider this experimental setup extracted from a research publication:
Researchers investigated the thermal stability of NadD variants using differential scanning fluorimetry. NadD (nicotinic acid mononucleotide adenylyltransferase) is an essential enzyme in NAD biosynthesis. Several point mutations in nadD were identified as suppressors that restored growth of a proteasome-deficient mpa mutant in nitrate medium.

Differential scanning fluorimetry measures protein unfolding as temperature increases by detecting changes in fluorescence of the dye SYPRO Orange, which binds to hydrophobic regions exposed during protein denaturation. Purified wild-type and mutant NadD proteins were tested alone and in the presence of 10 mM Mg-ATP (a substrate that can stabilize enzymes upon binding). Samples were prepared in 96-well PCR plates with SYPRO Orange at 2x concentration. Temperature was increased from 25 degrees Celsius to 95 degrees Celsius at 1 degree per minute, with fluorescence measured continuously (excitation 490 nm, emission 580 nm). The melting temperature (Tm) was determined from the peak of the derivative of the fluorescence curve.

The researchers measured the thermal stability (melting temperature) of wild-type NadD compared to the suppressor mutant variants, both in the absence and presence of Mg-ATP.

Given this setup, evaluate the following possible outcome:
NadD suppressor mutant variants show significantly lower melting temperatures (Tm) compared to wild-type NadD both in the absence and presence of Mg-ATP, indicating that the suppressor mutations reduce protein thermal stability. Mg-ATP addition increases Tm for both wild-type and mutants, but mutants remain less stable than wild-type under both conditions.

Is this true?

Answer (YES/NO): NO